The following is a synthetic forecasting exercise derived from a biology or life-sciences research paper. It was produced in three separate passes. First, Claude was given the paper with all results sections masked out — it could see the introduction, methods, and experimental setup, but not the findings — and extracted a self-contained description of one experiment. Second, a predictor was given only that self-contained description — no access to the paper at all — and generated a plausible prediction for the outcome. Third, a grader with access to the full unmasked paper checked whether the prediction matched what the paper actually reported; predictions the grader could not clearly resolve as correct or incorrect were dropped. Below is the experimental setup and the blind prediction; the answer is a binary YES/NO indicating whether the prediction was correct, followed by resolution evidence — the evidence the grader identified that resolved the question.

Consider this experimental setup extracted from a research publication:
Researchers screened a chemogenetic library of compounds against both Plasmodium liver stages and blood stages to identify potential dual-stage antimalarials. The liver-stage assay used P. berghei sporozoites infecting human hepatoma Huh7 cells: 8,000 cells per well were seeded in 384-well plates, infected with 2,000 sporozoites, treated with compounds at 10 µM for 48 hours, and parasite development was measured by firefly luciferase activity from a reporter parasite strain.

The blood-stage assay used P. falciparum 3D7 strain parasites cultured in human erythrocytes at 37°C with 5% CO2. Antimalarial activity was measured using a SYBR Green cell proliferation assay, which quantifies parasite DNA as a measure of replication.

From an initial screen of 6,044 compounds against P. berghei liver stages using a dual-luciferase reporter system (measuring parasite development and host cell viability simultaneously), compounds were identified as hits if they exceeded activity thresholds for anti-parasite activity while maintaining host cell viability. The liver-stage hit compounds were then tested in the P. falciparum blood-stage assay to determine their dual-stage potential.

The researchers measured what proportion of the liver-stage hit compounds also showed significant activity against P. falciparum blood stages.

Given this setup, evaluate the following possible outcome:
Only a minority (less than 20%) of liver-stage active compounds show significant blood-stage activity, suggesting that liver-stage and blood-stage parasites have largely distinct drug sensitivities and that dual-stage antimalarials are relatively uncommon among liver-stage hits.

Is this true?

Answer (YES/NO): NO